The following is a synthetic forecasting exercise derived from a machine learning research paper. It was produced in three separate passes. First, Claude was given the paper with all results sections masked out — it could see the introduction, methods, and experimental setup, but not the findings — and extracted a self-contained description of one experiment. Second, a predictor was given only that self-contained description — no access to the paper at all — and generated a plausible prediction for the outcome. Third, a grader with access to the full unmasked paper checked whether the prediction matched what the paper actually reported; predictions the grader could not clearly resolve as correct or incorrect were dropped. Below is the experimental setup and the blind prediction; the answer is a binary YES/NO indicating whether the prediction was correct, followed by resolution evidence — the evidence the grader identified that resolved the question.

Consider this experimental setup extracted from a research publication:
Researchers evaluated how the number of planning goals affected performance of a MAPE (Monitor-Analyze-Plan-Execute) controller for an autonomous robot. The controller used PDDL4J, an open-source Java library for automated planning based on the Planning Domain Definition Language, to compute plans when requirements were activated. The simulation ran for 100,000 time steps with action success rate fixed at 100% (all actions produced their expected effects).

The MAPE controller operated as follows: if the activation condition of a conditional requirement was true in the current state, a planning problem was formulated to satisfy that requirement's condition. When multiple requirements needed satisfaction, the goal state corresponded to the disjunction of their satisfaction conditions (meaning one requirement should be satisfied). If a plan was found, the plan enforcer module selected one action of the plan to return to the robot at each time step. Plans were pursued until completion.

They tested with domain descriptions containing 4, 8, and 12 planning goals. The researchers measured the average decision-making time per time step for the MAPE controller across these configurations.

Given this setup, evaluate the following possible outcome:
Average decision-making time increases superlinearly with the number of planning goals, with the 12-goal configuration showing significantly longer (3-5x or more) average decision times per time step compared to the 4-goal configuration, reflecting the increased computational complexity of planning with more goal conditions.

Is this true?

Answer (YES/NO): NO